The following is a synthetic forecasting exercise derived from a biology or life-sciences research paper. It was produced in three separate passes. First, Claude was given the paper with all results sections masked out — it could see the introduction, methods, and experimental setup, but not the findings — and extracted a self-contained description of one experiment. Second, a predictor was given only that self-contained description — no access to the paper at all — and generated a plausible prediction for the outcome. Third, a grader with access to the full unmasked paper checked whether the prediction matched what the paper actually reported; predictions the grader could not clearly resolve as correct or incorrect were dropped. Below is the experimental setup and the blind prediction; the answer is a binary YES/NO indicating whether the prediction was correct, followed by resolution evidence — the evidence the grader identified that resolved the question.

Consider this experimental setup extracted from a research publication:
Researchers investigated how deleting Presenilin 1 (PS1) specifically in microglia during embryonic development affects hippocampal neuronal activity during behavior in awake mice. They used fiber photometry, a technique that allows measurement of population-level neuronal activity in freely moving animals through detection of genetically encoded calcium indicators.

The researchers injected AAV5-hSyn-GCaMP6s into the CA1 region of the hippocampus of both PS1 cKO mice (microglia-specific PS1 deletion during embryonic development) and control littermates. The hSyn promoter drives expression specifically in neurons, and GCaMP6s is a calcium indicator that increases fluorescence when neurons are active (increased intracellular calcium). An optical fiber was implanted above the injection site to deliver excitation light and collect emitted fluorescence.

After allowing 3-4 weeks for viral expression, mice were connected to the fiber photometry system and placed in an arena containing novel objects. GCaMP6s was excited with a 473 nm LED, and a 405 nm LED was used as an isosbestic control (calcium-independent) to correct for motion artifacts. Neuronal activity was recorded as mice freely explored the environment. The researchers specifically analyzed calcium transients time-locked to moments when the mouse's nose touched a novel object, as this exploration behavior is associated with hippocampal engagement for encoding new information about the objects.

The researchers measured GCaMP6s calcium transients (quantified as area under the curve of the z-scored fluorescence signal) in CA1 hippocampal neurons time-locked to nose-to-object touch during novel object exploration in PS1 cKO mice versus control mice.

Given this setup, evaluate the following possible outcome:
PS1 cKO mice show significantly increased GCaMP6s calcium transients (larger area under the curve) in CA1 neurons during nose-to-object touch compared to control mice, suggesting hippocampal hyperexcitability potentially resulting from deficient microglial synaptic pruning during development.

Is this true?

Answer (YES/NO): YES